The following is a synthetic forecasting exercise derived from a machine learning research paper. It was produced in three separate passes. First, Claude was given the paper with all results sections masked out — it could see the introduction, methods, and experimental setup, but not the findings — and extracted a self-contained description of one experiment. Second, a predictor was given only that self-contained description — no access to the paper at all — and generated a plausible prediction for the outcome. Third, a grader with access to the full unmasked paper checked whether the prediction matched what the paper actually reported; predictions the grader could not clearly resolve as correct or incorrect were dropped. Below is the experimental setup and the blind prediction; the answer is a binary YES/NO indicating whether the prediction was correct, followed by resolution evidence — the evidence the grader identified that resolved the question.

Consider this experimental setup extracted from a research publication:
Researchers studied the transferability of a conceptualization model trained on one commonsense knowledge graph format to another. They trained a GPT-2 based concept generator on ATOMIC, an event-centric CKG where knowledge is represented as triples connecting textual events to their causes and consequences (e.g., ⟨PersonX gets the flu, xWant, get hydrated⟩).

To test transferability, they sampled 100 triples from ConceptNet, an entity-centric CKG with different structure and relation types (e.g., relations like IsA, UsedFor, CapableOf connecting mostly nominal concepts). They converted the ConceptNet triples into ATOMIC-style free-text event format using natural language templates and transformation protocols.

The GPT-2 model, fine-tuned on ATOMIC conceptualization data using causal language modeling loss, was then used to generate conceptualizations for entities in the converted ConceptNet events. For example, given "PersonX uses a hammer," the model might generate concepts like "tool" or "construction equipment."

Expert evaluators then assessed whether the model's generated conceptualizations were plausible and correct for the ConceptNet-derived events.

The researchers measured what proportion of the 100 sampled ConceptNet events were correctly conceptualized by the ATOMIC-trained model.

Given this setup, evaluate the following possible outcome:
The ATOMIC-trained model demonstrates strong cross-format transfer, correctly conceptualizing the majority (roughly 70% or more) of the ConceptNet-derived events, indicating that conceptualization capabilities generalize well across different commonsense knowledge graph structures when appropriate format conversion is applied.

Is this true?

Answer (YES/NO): YES